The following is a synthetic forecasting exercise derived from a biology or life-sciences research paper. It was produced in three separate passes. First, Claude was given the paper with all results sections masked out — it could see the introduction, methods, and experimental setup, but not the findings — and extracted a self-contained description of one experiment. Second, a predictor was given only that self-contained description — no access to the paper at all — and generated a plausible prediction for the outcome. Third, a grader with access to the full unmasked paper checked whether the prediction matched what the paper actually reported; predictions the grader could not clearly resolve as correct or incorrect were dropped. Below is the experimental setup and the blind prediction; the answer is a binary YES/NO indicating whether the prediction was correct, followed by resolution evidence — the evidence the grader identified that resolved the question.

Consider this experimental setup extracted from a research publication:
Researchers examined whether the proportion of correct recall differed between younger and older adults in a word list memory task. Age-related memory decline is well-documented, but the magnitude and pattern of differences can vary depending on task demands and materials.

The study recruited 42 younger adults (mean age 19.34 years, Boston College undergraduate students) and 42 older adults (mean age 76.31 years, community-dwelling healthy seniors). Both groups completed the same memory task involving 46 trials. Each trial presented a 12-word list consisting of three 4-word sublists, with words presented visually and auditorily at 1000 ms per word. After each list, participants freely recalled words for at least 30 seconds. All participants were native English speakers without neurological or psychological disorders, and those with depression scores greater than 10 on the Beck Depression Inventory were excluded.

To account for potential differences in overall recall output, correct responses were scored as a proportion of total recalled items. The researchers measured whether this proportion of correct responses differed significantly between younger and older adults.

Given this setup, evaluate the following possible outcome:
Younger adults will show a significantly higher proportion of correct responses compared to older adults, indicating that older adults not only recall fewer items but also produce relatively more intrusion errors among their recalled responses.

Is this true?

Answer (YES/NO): YES